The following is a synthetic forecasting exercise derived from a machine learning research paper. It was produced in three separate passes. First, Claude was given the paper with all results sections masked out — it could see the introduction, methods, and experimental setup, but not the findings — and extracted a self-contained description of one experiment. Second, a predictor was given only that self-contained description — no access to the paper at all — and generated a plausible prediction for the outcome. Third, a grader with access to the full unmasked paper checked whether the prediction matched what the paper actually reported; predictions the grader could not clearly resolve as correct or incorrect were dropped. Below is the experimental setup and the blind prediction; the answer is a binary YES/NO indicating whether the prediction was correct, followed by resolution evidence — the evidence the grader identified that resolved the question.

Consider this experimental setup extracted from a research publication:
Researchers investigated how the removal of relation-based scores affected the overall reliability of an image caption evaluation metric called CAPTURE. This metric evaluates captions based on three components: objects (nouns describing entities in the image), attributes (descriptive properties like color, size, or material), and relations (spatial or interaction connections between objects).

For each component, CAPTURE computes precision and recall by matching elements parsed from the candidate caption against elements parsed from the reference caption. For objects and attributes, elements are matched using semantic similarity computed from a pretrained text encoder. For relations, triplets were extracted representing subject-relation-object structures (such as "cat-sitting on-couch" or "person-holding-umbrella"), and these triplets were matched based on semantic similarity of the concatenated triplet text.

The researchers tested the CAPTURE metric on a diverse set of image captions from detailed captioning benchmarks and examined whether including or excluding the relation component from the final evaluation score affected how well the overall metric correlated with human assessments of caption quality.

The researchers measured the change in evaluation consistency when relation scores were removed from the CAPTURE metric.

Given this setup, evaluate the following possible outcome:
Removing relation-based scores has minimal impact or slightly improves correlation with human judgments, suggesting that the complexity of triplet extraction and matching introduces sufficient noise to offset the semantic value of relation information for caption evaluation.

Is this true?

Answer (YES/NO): YES